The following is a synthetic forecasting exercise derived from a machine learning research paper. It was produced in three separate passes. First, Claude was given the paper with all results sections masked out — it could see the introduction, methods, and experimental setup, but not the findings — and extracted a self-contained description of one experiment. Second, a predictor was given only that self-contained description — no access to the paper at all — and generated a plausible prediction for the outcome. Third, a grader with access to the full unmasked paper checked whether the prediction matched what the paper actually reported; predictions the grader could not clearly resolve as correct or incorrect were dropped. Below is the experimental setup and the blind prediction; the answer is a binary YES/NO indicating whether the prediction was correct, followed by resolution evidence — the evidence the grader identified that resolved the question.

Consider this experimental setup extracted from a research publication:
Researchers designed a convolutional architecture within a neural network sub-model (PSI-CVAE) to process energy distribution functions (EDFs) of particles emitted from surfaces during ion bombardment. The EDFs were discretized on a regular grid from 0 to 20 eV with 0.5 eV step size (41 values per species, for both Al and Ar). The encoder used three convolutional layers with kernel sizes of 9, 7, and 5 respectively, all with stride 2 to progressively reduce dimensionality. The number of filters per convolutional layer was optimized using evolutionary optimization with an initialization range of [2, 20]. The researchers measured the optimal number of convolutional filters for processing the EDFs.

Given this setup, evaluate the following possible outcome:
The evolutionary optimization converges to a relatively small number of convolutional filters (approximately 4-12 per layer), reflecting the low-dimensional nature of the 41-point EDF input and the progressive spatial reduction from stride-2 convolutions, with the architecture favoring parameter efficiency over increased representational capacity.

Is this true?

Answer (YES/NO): NO